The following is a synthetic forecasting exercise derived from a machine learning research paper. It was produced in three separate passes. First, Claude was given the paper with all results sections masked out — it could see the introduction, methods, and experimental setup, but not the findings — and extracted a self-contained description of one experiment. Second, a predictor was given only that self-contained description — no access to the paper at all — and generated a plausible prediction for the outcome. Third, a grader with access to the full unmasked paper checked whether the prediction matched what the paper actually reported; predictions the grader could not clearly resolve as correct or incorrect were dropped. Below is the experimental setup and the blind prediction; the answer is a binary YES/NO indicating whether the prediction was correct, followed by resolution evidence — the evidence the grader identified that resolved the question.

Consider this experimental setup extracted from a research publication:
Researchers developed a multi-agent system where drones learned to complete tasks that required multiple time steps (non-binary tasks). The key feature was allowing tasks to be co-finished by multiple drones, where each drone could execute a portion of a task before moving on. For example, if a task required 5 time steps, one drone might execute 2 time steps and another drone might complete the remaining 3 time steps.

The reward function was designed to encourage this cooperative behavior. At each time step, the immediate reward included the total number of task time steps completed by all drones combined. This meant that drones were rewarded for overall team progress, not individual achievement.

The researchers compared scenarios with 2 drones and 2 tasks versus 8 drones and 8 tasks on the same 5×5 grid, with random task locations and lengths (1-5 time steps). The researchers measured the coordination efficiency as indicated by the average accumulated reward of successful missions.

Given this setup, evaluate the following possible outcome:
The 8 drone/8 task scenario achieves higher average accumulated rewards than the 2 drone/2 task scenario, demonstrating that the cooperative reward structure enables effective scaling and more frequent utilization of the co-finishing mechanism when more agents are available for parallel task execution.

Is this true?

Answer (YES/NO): YES